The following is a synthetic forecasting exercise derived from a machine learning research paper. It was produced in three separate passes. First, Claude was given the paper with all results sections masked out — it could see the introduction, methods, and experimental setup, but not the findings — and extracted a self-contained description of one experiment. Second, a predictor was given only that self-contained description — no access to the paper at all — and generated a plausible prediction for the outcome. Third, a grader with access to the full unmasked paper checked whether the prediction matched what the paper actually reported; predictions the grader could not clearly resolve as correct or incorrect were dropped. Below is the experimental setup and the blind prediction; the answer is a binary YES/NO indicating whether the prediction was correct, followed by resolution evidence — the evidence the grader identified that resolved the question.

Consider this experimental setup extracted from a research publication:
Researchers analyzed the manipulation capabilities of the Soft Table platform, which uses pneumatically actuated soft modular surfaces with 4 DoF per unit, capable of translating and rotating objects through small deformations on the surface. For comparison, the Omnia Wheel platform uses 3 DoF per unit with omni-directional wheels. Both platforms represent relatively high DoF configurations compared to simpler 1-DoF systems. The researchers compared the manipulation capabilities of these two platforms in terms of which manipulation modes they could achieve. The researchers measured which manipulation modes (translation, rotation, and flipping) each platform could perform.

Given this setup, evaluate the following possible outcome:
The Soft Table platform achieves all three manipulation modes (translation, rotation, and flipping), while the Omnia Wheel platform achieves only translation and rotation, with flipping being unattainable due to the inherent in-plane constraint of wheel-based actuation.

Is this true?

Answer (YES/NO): NO